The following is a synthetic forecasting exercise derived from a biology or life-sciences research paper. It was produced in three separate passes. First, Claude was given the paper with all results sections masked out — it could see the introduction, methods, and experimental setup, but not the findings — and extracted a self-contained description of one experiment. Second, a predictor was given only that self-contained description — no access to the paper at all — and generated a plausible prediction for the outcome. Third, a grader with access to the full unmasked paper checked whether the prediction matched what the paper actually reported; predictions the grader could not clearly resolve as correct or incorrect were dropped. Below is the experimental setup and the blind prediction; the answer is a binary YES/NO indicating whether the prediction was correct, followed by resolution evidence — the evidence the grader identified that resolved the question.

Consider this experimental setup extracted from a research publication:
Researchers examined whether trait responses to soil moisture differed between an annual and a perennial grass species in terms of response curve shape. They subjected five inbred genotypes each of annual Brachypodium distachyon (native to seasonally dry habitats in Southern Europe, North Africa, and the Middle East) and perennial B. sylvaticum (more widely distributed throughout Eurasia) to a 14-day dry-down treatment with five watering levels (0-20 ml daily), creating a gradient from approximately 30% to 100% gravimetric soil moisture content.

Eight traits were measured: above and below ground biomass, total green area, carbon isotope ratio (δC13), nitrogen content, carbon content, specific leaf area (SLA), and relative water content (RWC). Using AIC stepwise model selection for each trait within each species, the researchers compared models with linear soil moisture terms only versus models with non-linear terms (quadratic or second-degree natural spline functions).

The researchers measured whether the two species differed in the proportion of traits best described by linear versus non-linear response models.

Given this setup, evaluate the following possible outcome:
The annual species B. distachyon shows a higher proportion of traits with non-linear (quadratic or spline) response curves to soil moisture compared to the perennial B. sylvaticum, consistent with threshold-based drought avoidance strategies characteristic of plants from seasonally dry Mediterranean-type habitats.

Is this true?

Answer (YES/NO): YES